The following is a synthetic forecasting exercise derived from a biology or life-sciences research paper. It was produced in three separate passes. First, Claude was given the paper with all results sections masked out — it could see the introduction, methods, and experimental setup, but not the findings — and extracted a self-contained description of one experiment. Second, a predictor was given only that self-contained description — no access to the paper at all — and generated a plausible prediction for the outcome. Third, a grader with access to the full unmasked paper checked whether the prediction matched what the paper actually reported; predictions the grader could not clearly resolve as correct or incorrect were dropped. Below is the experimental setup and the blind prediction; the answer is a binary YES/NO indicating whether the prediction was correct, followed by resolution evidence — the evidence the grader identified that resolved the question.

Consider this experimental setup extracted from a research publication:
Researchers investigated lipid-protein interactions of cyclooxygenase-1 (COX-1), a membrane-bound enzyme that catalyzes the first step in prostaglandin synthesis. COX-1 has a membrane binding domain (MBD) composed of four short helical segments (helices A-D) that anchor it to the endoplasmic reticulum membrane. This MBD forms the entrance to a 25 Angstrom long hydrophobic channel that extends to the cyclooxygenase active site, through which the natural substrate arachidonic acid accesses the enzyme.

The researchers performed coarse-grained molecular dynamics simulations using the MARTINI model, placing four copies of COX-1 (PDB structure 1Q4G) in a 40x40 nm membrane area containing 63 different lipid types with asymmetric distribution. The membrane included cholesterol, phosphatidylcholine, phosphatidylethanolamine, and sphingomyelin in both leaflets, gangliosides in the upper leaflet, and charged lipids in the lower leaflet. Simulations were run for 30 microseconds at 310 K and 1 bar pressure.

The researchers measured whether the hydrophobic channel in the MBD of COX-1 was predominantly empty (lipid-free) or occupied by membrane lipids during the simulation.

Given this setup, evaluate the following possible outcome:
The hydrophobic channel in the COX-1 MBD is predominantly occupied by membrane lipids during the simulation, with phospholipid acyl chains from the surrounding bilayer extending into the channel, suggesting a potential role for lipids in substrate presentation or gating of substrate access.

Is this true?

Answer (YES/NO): NO